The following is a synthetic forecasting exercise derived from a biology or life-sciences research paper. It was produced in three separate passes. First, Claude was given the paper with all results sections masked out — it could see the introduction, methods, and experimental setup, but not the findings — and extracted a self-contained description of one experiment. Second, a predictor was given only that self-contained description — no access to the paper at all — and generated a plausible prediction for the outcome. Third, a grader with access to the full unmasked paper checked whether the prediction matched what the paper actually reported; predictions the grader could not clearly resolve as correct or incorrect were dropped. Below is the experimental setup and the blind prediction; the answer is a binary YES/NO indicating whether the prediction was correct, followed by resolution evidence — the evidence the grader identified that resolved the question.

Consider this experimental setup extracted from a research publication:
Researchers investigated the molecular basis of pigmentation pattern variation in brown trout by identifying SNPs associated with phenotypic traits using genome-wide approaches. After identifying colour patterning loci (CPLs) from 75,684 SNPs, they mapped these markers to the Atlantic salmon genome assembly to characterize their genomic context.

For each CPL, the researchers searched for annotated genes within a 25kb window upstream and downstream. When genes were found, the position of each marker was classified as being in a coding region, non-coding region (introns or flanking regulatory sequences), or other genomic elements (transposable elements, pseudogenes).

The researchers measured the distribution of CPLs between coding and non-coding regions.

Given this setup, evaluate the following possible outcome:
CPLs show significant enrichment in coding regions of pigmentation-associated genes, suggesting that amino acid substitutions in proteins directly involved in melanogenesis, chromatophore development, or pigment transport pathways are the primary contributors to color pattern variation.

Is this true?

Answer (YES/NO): NO